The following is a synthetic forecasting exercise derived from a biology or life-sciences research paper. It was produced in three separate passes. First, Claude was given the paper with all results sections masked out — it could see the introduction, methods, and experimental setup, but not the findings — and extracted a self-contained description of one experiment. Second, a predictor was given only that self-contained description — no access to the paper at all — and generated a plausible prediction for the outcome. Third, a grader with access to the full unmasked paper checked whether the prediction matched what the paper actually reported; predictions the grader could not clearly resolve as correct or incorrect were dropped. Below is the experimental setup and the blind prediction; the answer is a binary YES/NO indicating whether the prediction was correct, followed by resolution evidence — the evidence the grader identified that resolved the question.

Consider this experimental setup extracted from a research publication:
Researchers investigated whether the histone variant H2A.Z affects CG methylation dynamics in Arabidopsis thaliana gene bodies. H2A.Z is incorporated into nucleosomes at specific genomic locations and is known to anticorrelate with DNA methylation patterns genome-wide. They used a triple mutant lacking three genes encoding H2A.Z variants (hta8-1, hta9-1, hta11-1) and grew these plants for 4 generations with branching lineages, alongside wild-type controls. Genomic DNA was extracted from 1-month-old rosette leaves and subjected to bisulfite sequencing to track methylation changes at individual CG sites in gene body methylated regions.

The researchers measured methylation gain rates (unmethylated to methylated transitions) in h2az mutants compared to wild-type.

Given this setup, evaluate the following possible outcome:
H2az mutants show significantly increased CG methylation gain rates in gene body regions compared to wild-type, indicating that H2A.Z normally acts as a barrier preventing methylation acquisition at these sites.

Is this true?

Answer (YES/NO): YES